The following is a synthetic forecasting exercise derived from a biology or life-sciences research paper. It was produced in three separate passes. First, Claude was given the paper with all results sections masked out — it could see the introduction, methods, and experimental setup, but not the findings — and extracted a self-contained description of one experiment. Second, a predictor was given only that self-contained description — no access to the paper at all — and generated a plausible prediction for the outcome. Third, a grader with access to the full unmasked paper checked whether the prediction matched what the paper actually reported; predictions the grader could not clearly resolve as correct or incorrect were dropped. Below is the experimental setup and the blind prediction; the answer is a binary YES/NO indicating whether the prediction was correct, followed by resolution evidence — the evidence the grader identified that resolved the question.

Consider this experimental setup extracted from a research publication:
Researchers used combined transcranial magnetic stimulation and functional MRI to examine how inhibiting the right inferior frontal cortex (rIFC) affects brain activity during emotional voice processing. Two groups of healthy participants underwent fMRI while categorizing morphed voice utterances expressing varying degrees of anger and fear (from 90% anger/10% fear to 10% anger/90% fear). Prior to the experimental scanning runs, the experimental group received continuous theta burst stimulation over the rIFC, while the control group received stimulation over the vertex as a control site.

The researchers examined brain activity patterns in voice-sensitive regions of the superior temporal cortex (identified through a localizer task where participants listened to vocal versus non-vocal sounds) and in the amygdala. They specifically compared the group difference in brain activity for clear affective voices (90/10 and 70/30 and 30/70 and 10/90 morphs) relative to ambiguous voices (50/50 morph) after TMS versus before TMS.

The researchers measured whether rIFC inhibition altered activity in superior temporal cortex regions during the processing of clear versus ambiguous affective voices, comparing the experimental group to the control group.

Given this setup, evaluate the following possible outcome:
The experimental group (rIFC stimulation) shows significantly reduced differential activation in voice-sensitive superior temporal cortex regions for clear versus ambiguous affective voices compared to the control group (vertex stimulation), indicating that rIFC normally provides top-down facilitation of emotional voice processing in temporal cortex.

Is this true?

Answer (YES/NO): NO